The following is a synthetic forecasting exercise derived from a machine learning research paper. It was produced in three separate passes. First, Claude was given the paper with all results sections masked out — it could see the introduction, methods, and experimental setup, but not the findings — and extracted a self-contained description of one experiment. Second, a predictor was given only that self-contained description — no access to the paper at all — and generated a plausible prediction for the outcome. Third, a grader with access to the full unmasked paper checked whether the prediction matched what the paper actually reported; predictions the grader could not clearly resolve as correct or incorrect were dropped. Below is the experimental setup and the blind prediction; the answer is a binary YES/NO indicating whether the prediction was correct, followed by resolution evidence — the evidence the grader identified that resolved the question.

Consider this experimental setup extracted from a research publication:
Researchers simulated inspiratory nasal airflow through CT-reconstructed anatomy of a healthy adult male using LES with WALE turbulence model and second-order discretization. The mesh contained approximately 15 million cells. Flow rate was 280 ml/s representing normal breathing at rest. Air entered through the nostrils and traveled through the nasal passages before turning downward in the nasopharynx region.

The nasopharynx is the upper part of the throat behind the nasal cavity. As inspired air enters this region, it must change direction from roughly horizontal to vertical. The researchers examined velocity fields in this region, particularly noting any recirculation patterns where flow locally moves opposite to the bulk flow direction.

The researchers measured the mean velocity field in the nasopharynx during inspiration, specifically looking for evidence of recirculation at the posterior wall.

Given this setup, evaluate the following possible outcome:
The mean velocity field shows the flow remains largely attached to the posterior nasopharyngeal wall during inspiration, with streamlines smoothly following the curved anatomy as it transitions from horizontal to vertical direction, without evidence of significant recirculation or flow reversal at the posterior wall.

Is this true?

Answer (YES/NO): NO